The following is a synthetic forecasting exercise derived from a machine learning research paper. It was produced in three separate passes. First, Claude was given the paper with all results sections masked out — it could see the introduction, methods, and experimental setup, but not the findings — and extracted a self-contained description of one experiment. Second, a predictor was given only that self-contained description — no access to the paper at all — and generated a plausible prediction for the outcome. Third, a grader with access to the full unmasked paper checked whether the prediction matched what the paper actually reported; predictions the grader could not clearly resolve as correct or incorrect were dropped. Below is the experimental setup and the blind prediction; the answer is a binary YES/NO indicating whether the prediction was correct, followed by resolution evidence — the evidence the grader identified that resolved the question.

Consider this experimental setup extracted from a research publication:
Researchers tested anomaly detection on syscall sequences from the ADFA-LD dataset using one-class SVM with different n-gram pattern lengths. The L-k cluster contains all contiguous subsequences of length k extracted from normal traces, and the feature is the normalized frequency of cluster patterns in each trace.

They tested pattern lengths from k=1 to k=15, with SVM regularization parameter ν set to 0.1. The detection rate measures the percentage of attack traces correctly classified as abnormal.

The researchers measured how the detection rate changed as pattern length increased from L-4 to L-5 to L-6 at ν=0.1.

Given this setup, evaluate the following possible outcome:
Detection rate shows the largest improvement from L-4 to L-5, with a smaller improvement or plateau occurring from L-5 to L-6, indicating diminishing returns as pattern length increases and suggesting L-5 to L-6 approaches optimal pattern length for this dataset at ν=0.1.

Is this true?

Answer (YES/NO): YES